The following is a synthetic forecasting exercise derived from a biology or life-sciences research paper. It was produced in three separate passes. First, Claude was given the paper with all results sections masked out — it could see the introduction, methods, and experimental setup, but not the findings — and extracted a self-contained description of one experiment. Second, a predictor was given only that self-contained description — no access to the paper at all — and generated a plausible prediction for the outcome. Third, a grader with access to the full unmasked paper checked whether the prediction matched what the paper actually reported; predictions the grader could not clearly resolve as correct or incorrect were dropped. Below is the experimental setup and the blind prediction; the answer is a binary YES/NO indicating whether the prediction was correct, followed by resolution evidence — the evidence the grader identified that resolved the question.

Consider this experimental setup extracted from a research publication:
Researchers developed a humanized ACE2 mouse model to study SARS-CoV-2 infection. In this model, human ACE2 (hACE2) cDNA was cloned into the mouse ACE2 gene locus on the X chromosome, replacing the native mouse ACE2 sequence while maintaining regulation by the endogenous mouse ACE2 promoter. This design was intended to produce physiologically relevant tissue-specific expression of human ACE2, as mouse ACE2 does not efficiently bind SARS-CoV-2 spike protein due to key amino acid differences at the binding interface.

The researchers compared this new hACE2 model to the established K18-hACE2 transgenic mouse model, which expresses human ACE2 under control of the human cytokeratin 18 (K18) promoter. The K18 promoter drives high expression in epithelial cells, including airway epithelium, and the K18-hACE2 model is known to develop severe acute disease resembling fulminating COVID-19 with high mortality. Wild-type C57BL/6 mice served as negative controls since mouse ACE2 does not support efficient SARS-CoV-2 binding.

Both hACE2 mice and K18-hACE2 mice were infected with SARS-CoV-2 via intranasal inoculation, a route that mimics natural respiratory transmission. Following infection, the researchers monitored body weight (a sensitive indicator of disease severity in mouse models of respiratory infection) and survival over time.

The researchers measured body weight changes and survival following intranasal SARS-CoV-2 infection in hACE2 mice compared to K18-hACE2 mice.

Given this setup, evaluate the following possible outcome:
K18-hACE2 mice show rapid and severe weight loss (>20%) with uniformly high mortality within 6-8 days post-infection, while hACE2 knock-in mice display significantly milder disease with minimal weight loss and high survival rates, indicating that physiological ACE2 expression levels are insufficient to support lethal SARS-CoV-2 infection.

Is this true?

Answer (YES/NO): YES